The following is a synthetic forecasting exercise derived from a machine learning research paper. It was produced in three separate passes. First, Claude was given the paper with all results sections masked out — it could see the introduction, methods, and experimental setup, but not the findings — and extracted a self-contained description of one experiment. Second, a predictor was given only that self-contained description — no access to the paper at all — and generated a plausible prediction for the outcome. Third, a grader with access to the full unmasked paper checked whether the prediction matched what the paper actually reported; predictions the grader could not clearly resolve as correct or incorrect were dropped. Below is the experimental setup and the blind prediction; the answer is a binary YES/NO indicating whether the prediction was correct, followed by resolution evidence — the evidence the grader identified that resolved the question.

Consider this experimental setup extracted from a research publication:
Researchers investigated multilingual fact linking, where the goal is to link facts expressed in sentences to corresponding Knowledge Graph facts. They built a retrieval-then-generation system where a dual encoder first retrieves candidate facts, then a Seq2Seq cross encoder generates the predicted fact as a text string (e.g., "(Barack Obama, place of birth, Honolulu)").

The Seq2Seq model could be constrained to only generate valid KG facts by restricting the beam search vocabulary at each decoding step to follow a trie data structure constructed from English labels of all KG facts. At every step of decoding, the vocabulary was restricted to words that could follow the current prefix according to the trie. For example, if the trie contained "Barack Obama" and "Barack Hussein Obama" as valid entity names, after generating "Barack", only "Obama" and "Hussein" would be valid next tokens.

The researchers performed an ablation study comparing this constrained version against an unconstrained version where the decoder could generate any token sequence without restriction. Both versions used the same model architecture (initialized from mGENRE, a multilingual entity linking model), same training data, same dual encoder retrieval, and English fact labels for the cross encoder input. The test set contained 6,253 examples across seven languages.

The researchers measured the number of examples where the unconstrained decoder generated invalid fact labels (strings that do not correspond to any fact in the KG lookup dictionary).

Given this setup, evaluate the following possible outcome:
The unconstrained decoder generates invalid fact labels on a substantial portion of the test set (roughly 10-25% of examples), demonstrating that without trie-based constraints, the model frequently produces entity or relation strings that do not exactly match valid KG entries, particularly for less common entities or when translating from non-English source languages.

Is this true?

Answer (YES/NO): YES